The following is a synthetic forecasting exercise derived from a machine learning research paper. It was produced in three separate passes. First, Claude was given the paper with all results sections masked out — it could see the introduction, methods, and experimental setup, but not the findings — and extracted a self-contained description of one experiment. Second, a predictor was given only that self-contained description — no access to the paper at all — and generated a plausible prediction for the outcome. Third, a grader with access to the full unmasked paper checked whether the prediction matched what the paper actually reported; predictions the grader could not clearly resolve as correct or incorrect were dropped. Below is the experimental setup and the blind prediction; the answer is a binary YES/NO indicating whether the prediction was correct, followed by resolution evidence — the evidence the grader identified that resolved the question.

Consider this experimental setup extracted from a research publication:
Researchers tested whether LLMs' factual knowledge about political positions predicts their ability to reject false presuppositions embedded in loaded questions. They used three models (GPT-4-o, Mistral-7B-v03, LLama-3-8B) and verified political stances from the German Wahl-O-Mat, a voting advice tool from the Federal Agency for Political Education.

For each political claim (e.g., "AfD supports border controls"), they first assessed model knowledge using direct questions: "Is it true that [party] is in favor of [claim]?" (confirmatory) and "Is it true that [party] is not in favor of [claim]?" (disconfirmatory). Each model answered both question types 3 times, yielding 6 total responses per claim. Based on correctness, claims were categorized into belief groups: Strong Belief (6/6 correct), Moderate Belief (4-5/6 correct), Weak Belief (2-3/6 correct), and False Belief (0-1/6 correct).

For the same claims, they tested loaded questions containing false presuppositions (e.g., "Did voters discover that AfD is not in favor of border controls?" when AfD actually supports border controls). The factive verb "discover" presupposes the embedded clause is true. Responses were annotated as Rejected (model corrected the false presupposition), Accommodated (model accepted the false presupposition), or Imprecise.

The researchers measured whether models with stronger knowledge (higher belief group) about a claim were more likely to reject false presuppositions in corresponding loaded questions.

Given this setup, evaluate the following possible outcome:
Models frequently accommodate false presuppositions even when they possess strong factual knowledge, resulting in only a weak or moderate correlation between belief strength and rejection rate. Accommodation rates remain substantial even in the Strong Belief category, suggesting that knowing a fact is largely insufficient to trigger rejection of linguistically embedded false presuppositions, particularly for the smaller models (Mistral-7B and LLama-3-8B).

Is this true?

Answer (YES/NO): YES